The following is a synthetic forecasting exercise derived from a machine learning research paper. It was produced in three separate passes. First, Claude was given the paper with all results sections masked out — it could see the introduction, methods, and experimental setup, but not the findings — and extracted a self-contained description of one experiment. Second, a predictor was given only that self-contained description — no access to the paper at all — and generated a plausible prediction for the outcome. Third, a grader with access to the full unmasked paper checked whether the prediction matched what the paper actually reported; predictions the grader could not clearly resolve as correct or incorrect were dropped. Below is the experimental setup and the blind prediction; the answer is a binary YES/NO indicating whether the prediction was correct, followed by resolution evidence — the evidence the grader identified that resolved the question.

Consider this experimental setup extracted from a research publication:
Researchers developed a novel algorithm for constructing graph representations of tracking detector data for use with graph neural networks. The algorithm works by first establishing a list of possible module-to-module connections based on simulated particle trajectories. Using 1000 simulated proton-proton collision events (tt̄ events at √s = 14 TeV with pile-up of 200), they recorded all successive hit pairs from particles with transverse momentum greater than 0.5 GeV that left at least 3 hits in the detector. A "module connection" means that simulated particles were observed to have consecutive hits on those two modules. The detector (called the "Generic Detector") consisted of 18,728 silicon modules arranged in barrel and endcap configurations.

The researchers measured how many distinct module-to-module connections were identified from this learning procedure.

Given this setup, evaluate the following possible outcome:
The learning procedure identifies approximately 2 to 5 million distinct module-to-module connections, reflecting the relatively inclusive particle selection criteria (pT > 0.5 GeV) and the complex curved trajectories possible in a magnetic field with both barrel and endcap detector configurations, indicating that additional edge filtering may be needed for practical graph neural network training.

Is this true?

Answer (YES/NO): NO